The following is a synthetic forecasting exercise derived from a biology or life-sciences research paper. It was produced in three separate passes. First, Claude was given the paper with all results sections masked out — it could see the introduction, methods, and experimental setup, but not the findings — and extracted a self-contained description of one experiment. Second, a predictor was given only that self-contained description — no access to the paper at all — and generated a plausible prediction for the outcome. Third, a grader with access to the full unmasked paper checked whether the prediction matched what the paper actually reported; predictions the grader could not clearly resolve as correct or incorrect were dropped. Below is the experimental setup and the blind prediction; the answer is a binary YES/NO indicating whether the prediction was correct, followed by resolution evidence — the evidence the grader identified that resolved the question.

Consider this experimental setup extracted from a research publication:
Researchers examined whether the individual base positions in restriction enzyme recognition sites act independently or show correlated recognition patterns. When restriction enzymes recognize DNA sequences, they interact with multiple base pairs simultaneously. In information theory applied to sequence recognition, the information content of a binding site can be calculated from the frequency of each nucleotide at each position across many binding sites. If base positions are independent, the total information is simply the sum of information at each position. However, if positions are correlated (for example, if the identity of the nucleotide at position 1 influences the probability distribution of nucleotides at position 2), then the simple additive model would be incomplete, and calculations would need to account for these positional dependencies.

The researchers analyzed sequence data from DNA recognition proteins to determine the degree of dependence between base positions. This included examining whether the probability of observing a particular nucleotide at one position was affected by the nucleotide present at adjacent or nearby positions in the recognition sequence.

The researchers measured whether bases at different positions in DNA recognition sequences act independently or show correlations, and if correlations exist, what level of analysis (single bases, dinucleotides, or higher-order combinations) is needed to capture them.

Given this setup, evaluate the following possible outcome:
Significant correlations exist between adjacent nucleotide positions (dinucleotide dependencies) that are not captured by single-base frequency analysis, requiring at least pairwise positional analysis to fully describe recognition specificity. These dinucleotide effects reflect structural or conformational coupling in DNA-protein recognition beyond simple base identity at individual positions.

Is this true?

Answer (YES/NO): YES